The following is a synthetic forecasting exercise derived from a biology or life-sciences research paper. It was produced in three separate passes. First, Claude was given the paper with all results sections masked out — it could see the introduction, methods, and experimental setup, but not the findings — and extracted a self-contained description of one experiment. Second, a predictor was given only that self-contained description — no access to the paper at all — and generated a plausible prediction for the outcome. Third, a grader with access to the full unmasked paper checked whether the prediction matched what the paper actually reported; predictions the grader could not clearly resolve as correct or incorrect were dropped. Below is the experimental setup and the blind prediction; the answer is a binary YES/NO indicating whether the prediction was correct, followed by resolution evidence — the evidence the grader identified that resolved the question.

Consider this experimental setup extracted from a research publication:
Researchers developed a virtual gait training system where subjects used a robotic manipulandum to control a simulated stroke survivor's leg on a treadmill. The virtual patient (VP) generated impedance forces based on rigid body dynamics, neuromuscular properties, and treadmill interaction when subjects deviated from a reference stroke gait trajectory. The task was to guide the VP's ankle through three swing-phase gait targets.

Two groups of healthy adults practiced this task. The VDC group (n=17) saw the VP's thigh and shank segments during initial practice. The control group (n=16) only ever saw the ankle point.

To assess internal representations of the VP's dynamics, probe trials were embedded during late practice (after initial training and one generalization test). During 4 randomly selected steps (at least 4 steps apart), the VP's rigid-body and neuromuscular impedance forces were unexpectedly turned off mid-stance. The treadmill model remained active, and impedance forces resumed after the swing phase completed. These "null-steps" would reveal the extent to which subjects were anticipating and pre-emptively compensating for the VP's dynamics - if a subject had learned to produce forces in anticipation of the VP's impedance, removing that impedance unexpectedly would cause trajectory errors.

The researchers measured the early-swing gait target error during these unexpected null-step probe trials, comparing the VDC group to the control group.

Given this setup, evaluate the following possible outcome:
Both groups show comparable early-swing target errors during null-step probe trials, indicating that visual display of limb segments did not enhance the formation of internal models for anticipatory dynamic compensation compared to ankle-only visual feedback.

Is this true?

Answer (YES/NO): NO